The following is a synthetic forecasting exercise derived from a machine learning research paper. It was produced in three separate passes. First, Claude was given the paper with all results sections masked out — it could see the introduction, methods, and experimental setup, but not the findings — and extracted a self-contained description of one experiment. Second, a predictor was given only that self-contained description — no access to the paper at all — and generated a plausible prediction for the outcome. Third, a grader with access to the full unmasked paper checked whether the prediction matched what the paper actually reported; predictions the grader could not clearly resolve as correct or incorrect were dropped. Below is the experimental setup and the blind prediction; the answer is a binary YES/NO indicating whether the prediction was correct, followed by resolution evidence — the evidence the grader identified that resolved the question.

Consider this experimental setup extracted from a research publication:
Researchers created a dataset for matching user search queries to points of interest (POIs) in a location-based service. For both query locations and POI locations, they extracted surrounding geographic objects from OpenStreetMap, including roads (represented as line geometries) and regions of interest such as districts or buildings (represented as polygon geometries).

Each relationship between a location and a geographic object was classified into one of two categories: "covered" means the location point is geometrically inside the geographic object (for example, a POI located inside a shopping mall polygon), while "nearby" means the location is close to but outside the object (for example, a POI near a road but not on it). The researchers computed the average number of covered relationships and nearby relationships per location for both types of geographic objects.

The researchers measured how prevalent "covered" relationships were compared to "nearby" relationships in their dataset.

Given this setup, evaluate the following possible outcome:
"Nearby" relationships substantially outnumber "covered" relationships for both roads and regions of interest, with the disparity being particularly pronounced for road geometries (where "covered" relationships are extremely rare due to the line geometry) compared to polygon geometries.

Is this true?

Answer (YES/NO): YES